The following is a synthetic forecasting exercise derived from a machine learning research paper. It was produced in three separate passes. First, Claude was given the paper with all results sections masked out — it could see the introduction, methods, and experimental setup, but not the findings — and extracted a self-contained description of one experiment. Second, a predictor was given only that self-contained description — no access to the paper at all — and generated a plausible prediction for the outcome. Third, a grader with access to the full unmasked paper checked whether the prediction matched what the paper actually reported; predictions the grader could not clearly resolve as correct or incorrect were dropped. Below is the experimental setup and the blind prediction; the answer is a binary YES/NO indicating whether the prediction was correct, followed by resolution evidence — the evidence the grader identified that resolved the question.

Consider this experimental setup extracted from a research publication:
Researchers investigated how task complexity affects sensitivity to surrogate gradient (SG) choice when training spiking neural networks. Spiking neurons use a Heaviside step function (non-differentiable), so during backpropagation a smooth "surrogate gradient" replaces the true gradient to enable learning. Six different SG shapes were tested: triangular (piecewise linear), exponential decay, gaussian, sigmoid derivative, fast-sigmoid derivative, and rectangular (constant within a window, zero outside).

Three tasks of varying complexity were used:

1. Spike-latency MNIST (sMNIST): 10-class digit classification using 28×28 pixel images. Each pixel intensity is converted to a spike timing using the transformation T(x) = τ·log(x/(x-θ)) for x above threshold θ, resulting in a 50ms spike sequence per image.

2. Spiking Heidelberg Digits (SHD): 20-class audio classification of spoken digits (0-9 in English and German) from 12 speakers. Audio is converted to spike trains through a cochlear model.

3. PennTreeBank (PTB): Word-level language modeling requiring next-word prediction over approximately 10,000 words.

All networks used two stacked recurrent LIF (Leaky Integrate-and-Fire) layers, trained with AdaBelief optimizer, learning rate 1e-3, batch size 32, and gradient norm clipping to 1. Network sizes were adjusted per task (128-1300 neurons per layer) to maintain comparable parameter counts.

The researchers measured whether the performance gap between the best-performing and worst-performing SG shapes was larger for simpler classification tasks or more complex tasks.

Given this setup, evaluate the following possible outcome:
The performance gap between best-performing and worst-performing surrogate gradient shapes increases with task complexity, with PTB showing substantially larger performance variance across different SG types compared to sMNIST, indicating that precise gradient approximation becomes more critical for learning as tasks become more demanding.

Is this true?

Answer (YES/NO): YES